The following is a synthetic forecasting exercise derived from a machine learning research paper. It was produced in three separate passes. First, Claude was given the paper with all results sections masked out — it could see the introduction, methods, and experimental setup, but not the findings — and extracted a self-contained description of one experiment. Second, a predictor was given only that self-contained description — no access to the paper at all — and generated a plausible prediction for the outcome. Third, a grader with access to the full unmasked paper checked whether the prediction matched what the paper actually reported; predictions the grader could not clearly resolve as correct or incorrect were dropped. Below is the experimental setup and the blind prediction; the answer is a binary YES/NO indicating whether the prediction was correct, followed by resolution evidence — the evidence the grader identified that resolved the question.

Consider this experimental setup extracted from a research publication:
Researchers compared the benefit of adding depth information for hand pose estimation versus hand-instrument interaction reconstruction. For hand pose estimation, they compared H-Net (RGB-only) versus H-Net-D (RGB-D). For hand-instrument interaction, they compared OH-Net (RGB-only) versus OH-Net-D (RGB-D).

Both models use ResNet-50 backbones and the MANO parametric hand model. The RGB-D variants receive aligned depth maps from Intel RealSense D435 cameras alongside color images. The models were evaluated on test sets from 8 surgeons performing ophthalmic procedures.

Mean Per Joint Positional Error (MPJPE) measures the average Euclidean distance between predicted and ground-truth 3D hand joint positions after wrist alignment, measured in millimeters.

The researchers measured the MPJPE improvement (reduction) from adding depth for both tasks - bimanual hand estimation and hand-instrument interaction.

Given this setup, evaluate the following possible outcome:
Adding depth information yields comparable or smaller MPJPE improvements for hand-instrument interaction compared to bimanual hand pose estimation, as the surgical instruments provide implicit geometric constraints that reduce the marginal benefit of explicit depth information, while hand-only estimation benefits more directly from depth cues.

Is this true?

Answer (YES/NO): YES